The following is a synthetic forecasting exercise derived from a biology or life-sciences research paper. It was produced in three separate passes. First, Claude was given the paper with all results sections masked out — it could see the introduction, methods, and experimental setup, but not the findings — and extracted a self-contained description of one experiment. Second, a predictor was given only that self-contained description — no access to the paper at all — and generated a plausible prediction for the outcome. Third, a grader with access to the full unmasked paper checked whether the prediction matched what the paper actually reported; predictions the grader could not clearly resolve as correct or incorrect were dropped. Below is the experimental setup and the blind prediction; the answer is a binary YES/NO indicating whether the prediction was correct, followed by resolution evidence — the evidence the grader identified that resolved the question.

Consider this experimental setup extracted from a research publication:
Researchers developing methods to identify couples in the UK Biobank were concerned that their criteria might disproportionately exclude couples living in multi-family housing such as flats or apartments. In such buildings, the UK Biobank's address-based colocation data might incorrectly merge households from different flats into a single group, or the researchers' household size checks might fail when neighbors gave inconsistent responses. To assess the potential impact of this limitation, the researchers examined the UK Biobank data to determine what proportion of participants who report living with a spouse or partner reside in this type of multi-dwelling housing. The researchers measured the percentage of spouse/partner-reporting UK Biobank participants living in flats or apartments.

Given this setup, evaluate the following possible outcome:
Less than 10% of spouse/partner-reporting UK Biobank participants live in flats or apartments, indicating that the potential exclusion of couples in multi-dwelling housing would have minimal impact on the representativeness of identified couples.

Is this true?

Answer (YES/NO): YES